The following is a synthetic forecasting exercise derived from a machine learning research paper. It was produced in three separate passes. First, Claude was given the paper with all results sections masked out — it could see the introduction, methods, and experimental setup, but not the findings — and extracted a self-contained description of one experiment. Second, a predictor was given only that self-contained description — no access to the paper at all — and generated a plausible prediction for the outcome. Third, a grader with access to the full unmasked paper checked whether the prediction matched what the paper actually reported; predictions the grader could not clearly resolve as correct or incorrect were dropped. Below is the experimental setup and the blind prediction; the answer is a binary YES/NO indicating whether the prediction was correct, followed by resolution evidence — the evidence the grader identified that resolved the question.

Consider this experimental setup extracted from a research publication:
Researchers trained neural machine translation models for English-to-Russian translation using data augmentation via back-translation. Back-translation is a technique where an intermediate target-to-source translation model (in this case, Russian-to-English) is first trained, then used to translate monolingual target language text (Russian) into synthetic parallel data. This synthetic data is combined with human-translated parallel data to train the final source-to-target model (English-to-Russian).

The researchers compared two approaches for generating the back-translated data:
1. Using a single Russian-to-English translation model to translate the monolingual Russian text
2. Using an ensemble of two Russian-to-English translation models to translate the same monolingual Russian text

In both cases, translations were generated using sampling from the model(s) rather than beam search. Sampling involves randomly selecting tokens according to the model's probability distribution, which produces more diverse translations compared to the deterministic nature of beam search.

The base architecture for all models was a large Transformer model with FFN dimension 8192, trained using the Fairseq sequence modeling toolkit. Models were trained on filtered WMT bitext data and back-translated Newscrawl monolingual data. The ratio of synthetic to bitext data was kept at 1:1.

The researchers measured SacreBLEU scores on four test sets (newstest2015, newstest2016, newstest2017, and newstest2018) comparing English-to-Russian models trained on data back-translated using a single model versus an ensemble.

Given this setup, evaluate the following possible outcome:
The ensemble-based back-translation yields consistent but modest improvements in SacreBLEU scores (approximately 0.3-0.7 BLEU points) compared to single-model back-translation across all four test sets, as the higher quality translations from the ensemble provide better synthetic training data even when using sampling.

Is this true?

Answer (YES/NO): NO